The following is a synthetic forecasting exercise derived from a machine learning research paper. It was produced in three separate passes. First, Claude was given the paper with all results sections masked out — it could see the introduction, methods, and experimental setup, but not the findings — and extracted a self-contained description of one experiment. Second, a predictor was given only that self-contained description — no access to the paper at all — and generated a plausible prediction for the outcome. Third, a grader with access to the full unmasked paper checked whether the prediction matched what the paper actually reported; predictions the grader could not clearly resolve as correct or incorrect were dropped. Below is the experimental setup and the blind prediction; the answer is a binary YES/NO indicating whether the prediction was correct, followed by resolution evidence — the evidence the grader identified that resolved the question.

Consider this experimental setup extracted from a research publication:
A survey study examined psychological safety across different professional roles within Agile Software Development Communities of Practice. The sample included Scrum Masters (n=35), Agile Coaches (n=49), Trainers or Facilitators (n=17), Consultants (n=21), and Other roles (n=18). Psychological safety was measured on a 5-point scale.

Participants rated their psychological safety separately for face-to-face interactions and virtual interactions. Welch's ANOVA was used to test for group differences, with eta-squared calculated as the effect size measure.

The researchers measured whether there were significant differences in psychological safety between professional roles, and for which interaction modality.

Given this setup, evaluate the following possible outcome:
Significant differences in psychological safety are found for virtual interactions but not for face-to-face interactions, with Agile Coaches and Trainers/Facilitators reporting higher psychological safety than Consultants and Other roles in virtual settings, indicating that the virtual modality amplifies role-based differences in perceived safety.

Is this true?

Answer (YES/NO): NO